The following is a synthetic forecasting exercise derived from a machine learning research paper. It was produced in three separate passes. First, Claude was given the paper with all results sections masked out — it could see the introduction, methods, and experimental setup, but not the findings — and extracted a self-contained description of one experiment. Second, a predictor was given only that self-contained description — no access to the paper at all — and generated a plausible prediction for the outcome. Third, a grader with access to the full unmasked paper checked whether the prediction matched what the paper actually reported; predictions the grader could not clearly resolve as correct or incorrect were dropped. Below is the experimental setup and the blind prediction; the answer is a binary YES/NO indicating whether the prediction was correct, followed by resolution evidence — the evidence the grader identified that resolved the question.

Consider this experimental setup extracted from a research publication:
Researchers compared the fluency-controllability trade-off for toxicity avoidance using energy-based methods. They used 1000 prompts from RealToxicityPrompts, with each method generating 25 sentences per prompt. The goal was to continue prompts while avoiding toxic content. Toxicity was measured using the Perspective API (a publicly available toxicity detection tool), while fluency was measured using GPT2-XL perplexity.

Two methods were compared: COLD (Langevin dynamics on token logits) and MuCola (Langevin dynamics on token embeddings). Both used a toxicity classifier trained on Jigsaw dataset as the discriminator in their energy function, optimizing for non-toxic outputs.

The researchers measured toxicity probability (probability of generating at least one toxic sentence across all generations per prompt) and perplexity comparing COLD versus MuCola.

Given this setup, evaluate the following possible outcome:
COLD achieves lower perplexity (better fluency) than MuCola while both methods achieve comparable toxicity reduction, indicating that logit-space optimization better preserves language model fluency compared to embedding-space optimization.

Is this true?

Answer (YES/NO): NO